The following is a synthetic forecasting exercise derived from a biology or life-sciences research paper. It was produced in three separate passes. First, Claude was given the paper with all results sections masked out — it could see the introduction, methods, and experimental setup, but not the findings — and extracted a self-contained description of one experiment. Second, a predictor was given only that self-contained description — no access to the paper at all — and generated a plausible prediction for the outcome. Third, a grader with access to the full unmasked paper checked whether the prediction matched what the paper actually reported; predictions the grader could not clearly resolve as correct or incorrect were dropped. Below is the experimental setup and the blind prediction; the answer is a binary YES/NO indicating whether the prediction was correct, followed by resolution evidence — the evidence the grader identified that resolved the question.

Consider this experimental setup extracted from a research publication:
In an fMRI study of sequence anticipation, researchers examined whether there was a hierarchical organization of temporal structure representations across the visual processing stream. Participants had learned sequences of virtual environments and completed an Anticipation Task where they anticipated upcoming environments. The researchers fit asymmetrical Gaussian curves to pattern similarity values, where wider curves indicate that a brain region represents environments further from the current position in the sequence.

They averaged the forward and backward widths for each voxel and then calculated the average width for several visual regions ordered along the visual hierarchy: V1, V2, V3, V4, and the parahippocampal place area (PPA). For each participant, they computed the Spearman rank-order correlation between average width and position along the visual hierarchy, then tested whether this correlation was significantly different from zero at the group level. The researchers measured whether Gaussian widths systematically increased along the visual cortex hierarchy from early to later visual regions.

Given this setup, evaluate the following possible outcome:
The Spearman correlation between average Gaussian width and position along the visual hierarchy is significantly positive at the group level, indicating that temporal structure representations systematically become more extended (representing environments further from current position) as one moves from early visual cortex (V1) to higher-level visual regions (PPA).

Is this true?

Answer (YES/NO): YES